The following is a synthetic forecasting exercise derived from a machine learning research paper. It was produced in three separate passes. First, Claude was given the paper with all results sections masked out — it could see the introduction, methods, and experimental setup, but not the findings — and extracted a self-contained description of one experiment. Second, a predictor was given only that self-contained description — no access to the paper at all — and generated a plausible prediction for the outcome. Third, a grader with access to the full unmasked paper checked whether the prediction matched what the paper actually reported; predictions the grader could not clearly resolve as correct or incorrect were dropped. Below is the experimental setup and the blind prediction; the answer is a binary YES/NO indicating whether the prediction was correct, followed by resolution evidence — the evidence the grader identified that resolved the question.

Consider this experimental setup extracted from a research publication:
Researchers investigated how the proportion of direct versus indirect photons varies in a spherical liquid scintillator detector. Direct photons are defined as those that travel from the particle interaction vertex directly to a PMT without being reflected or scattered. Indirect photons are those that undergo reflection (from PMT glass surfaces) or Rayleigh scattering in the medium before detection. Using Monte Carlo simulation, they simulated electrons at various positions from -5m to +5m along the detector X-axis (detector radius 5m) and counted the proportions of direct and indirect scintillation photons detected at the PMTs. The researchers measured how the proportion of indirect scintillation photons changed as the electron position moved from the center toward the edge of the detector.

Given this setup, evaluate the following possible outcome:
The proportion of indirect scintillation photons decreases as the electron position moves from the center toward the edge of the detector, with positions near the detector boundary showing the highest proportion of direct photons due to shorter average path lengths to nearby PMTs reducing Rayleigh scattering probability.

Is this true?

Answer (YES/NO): NO